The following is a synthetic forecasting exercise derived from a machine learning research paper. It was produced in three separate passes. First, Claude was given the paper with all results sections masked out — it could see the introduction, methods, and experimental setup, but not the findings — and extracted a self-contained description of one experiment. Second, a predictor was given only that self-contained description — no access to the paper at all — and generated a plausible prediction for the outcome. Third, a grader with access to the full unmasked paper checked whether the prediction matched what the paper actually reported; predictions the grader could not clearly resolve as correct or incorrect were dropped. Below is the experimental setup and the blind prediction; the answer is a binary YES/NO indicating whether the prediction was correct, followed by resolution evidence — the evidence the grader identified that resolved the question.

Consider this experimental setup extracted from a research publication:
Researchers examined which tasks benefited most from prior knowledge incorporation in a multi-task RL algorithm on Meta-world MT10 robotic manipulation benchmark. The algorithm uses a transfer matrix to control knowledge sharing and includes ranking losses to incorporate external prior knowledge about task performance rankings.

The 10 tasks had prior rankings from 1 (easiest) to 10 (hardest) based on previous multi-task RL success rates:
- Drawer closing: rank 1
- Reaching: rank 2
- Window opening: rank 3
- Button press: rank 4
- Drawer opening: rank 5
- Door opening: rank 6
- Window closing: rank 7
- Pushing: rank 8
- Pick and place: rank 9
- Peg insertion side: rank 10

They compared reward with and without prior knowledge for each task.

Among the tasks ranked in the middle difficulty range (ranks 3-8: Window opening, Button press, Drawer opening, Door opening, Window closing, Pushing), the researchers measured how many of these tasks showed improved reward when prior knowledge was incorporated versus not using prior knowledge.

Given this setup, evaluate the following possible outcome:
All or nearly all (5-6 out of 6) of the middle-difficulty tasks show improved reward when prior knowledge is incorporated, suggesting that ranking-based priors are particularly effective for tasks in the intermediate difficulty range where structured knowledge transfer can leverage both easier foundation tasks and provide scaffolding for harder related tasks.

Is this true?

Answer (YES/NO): YES